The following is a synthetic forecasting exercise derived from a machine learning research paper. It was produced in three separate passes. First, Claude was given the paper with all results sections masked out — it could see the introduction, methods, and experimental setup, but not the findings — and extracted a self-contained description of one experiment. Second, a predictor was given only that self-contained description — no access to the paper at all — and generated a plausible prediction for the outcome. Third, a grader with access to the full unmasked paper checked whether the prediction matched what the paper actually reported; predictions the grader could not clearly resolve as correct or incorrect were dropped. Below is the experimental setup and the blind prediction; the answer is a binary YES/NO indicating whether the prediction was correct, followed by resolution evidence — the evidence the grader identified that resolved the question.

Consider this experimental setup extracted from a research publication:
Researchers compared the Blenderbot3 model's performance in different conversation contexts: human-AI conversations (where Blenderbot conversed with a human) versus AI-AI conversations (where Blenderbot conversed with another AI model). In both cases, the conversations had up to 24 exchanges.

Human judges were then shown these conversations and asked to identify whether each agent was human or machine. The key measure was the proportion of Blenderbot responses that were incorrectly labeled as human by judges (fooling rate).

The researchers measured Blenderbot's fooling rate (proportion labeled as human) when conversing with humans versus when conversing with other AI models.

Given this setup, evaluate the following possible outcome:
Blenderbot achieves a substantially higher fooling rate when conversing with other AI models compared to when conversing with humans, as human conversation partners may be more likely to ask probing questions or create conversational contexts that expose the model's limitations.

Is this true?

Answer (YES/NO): YES